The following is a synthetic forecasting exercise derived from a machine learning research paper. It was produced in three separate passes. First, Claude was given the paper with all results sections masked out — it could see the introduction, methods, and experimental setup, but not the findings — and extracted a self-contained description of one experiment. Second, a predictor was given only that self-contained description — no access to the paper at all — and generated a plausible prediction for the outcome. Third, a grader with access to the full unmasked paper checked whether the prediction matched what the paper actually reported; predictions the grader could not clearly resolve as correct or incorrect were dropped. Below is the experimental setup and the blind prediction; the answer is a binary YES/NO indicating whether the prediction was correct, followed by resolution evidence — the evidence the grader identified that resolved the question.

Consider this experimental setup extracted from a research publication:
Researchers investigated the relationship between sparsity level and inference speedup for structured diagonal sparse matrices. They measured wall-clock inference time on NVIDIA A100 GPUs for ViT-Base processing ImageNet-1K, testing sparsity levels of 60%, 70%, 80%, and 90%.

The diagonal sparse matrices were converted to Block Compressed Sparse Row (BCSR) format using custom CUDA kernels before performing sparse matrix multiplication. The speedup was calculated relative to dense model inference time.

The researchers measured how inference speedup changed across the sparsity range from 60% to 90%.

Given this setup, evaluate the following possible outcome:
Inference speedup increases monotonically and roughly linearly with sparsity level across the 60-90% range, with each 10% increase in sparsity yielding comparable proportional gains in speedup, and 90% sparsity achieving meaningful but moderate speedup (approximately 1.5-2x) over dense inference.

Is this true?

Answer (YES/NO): NO